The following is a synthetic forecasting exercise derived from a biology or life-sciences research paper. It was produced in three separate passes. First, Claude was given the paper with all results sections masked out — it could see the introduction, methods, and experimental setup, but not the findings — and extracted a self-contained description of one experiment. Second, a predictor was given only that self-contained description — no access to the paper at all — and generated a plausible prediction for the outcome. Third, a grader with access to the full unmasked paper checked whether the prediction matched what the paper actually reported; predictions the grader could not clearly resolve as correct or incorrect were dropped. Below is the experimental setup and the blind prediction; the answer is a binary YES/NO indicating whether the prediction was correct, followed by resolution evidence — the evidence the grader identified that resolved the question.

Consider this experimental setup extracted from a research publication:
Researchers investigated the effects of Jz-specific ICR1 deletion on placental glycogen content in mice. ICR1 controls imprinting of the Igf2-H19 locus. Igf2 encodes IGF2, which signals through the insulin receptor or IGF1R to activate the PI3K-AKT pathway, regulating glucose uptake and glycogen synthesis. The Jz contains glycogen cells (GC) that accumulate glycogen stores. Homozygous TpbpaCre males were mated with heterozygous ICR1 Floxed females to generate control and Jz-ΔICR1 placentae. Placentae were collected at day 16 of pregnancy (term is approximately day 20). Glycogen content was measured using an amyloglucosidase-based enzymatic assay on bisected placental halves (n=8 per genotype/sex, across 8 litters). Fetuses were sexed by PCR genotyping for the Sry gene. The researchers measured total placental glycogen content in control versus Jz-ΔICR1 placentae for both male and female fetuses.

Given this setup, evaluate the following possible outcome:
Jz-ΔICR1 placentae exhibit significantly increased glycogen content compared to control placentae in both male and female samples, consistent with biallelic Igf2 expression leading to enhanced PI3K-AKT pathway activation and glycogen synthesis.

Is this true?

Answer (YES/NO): NO